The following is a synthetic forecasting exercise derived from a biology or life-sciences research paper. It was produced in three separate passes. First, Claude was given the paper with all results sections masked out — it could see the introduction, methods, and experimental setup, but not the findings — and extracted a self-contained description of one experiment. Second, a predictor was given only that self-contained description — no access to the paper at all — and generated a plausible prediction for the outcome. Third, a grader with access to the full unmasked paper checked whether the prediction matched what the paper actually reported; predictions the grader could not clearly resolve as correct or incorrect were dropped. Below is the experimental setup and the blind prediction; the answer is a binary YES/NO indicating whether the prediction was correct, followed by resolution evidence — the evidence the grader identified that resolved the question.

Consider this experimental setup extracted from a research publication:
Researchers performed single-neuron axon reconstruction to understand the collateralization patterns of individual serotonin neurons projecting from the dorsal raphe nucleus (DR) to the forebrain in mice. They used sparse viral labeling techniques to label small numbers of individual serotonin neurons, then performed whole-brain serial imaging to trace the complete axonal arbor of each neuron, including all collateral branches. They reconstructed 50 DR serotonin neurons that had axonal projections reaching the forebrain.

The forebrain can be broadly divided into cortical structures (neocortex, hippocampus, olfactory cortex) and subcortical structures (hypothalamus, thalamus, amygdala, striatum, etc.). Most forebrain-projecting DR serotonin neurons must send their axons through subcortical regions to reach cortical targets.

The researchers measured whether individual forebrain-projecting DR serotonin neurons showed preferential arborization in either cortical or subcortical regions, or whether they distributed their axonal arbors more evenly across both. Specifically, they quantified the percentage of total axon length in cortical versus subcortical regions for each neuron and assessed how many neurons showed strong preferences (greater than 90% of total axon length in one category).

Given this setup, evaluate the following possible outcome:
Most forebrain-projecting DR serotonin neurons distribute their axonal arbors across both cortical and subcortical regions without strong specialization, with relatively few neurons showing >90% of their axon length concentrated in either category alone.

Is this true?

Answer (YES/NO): NO